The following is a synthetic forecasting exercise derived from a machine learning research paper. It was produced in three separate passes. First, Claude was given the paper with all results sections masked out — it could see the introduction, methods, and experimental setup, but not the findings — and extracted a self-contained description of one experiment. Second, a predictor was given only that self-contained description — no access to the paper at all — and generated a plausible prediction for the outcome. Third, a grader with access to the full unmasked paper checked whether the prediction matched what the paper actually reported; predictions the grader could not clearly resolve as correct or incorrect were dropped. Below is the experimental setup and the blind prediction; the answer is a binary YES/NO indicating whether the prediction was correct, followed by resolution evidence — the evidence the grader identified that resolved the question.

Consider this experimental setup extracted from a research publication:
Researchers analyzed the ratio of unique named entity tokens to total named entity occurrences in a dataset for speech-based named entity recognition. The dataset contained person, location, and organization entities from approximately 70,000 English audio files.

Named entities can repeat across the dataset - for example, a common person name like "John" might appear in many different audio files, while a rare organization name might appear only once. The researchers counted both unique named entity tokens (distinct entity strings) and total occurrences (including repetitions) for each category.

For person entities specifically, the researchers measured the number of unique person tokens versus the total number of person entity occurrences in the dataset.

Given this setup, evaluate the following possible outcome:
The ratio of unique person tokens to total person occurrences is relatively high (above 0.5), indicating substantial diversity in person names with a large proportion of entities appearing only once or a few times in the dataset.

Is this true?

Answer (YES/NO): YES